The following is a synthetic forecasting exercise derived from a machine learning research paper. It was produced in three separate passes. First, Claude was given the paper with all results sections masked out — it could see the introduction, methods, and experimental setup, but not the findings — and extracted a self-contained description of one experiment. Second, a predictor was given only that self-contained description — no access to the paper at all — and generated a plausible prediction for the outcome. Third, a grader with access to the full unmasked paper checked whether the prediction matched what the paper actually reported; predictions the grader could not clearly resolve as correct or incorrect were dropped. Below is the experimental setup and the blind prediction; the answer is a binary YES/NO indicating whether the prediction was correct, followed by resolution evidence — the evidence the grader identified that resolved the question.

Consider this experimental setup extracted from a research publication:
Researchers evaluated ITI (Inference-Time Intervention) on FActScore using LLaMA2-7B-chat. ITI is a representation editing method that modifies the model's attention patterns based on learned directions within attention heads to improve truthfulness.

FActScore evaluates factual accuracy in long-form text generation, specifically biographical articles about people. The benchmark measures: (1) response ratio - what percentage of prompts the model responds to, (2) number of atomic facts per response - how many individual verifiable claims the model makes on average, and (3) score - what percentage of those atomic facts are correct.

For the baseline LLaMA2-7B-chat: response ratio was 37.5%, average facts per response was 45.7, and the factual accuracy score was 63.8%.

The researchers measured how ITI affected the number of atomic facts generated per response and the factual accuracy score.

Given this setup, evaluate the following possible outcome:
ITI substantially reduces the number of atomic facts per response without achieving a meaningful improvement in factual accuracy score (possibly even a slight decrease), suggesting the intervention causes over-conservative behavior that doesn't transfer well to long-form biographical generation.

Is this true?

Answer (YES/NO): YES